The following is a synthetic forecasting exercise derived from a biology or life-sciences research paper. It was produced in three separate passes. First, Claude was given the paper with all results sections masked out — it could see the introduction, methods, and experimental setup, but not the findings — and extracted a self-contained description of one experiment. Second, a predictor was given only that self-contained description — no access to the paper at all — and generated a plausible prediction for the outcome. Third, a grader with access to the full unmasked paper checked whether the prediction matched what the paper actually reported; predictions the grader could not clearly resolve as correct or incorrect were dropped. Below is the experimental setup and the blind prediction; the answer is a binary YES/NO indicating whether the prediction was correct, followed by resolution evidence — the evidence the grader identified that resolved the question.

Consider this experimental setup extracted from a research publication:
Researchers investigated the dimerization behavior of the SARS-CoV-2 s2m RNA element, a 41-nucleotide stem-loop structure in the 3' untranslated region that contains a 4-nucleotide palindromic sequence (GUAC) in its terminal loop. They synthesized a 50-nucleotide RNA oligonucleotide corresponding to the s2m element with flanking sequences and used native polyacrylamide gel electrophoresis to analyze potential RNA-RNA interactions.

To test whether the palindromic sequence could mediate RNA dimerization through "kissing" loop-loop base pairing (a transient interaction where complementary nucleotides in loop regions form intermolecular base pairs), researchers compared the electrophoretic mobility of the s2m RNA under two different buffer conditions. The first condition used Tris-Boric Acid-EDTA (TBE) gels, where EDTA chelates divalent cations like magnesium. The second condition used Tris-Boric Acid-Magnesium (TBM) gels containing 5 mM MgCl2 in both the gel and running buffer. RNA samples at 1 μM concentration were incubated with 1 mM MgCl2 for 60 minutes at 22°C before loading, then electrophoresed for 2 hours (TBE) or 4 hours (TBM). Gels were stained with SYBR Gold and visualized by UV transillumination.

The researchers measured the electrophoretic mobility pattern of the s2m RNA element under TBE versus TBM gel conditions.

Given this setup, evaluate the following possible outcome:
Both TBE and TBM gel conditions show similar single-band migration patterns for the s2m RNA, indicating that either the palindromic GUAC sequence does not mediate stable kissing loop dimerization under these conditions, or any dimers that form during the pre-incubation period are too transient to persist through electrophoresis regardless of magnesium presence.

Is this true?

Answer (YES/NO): NO